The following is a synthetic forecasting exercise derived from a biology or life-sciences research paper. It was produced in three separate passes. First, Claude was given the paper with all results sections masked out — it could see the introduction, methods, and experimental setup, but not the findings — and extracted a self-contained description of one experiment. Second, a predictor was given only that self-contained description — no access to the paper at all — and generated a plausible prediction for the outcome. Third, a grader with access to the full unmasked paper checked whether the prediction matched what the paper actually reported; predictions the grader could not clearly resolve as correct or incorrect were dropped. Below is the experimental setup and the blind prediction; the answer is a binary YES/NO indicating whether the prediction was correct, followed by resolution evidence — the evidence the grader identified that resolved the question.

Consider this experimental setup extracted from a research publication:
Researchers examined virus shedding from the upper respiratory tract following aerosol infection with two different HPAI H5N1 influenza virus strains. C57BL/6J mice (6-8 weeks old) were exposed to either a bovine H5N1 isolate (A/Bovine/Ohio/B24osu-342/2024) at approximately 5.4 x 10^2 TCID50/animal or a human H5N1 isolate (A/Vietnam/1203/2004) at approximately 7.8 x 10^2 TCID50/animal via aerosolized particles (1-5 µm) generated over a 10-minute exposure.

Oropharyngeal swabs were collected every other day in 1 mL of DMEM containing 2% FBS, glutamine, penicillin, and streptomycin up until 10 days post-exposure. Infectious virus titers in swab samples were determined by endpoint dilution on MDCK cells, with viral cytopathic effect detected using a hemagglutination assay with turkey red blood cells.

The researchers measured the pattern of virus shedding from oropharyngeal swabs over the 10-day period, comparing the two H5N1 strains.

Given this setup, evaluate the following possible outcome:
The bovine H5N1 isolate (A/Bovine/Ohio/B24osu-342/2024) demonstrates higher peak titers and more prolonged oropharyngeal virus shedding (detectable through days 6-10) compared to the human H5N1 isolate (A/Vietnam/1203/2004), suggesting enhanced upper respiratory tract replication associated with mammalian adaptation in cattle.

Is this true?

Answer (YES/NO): NO